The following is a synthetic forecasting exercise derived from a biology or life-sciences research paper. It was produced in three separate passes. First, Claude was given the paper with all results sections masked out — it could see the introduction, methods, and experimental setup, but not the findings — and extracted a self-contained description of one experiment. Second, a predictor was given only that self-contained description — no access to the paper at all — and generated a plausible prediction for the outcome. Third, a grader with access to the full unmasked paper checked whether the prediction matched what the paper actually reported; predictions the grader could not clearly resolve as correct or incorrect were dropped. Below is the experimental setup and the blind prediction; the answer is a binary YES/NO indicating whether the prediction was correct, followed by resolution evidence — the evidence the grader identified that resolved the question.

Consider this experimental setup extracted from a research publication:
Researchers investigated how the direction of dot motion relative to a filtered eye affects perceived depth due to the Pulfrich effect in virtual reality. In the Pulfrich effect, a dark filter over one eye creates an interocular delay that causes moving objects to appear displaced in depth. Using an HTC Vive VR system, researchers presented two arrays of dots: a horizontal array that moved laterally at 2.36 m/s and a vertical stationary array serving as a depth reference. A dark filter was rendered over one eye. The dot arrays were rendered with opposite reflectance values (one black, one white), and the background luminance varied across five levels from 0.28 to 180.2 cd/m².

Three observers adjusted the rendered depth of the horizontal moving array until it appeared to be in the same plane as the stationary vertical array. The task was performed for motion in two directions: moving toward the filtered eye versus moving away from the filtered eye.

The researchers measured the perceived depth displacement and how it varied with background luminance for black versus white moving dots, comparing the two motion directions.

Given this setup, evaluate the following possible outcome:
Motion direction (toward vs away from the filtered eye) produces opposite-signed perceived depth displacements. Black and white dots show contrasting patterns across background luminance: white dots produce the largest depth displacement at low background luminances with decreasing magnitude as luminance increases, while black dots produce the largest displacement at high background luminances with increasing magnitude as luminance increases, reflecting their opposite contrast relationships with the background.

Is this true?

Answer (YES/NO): NO